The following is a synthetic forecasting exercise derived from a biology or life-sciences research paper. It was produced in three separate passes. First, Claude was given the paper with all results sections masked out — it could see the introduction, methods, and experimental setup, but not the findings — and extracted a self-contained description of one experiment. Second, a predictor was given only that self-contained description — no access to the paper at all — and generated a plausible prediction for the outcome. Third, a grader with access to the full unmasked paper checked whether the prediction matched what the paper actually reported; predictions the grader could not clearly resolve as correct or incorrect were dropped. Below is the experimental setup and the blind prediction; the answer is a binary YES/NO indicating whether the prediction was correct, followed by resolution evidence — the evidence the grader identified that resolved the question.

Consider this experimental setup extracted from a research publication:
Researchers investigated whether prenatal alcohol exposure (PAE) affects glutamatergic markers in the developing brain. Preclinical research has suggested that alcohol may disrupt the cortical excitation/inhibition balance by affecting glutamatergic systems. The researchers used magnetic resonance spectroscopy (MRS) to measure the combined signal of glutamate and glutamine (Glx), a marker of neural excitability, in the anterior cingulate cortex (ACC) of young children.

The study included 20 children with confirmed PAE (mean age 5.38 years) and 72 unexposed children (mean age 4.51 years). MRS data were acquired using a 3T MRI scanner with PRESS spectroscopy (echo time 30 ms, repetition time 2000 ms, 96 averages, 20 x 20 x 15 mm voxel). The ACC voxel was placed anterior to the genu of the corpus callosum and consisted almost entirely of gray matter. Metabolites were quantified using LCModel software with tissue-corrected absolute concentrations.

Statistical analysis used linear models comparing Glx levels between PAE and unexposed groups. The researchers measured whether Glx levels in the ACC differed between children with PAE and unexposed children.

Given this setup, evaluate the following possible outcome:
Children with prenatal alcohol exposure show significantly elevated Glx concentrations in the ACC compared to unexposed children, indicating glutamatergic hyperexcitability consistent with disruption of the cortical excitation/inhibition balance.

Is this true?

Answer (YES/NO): NO